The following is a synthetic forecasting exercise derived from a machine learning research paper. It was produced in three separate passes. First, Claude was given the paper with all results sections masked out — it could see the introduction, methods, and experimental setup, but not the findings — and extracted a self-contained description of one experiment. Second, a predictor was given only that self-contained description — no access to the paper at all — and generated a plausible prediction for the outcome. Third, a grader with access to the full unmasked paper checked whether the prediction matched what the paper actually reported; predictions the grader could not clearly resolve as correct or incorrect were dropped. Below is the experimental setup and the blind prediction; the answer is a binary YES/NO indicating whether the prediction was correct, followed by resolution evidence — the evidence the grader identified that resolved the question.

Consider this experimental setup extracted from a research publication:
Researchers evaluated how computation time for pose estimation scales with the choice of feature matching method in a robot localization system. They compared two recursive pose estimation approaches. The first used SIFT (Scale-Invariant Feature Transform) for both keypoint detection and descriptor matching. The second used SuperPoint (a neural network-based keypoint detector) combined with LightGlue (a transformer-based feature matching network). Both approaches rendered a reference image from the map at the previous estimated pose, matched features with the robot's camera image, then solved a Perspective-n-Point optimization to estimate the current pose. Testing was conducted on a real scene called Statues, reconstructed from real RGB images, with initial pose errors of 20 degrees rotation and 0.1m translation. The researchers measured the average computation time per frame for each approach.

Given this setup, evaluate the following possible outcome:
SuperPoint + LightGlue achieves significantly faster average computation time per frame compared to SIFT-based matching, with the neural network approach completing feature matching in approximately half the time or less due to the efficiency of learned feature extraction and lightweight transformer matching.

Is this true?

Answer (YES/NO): YES